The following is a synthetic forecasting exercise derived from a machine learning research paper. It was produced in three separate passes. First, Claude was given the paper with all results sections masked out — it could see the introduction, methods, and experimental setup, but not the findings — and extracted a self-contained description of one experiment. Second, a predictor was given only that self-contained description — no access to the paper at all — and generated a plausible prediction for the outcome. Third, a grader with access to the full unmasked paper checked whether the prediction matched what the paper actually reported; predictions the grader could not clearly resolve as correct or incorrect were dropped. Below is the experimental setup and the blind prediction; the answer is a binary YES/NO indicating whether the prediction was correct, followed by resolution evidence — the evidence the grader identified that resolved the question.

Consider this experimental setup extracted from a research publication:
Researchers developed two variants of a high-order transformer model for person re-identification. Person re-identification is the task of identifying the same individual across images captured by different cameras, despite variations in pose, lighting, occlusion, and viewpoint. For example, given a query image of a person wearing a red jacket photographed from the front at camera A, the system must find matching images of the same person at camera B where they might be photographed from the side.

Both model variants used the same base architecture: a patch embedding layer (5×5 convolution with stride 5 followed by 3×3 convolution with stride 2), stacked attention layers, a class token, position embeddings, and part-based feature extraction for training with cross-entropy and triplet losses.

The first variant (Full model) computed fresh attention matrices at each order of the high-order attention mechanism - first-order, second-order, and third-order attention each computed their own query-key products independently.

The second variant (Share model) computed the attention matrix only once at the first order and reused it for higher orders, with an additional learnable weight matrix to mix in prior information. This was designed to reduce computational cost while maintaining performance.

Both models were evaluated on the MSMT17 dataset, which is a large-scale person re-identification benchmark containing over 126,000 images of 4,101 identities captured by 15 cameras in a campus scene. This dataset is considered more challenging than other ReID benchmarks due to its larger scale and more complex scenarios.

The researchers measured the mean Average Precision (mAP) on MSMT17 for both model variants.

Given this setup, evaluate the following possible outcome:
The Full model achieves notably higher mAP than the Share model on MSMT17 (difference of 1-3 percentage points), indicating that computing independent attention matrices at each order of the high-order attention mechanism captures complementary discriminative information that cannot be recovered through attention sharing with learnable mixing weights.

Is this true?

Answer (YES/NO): YES